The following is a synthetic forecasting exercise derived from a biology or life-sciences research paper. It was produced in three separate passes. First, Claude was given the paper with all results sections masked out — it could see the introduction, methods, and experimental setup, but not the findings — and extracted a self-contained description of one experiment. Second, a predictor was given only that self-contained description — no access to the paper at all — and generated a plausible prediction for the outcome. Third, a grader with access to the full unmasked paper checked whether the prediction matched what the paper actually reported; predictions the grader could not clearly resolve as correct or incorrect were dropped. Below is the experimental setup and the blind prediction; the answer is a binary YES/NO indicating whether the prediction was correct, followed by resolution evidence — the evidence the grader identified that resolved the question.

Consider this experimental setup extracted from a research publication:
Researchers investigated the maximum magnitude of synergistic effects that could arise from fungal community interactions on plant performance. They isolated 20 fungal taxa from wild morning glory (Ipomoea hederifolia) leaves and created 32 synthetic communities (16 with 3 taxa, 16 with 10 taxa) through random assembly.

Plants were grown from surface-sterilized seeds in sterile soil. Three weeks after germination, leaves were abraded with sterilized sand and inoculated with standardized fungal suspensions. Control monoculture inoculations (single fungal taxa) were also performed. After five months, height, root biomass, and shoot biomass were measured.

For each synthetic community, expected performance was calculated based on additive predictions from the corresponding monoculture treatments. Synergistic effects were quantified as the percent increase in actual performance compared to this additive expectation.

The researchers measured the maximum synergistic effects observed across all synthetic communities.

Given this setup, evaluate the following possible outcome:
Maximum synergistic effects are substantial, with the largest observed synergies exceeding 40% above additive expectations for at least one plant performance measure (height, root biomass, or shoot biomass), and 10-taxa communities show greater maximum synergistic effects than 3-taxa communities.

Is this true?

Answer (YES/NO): NO